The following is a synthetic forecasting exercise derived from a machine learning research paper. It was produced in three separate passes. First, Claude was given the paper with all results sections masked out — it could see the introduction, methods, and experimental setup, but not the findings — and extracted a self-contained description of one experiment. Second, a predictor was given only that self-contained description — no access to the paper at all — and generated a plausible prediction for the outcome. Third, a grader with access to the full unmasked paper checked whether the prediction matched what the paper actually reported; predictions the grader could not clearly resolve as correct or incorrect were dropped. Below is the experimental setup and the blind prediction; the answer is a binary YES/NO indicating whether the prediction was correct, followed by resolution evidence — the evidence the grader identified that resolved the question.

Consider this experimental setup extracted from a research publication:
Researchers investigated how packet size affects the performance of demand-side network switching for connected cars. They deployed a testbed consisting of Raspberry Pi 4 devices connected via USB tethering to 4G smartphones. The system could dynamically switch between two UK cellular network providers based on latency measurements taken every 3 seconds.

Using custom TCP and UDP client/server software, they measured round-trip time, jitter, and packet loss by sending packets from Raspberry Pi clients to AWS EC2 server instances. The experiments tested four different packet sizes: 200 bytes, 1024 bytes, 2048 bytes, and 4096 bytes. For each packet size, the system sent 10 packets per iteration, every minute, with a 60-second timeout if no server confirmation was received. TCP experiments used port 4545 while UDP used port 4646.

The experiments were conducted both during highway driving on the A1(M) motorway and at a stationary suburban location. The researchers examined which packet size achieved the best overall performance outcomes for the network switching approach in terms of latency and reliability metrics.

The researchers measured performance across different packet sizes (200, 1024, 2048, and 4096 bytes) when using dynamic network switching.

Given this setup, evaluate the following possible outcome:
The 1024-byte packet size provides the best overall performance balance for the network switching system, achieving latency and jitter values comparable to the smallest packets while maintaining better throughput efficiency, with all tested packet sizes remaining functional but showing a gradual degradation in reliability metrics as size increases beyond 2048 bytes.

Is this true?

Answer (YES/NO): NO